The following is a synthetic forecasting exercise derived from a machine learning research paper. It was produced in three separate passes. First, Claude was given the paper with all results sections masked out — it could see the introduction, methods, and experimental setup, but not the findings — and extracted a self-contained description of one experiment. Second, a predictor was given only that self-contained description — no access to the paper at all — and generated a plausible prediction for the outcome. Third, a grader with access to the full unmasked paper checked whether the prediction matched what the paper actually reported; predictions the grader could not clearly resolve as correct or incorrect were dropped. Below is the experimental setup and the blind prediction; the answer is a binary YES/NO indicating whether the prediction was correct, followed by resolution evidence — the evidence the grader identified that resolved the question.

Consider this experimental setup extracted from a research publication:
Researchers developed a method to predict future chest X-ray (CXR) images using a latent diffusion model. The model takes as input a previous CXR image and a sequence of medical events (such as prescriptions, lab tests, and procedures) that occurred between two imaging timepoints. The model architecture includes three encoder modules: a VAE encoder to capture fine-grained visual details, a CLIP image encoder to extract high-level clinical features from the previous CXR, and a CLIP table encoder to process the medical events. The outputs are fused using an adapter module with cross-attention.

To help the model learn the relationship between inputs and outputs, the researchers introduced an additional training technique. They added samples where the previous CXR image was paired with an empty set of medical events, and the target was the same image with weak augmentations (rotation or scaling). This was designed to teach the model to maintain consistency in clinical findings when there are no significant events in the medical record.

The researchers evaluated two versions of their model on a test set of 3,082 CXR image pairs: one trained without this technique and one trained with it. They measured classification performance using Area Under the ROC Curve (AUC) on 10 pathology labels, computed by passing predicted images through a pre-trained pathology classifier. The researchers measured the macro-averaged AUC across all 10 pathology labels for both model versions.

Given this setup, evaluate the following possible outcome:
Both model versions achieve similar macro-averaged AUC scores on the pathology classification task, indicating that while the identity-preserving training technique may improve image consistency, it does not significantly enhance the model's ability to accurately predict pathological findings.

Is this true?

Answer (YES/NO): NO